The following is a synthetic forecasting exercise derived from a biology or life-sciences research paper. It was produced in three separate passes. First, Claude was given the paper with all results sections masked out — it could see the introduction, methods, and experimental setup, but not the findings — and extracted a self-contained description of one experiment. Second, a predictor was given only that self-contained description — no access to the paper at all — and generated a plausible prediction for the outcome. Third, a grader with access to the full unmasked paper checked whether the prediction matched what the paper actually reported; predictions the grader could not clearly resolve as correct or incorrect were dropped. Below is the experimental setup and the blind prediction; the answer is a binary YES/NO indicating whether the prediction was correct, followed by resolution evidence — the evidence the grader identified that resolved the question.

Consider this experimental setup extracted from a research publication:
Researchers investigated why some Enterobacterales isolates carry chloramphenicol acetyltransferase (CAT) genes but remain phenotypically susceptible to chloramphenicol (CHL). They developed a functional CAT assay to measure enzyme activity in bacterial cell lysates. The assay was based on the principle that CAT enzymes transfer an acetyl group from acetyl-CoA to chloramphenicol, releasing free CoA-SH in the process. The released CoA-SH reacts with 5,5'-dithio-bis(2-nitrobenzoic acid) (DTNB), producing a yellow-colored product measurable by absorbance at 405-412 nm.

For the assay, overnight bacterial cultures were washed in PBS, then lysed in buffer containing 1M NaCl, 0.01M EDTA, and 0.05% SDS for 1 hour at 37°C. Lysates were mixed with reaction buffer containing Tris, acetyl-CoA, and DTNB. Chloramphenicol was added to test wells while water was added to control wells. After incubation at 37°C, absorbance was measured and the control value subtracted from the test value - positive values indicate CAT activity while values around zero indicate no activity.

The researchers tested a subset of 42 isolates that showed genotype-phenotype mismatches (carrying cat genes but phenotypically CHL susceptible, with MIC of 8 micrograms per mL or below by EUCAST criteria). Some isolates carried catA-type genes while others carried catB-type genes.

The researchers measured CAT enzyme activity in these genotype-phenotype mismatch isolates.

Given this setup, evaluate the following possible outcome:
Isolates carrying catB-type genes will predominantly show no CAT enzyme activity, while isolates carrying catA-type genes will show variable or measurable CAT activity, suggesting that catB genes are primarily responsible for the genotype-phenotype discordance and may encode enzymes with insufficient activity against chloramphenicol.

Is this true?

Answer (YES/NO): NO